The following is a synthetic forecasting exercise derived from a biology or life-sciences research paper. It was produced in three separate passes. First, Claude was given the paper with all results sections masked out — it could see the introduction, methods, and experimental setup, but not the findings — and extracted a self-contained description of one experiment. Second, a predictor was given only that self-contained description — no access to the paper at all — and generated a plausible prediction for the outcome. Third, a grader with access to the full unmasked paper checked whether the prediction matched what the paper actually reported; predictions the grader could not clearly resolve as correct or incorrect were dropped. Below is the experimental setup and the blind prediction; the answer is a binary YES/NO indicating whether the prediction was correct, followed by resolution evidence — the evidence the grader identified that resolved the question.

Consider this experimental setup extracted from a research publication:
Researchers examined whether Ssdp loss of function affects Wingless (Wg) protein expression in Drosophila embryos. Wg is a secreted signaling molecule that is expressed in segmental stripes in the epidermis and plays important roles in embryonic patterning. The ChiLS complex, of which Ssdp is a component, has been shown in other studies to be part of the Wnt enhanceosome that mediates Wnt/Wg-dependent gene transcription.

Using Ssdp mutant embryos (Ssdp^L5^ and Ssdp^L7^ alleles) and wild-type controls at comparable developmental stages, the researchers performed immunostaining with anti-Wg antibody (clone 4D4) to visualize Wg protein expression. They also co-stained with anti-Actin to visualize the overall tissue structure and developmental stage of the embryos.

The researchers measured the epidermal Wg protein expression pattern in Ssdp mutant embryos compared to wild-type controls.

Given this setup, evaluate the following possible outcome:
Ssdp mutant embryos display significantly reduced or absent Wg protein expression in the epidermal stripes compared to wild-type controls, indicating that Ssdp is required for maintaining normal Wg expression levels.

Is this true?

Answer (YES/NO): YES